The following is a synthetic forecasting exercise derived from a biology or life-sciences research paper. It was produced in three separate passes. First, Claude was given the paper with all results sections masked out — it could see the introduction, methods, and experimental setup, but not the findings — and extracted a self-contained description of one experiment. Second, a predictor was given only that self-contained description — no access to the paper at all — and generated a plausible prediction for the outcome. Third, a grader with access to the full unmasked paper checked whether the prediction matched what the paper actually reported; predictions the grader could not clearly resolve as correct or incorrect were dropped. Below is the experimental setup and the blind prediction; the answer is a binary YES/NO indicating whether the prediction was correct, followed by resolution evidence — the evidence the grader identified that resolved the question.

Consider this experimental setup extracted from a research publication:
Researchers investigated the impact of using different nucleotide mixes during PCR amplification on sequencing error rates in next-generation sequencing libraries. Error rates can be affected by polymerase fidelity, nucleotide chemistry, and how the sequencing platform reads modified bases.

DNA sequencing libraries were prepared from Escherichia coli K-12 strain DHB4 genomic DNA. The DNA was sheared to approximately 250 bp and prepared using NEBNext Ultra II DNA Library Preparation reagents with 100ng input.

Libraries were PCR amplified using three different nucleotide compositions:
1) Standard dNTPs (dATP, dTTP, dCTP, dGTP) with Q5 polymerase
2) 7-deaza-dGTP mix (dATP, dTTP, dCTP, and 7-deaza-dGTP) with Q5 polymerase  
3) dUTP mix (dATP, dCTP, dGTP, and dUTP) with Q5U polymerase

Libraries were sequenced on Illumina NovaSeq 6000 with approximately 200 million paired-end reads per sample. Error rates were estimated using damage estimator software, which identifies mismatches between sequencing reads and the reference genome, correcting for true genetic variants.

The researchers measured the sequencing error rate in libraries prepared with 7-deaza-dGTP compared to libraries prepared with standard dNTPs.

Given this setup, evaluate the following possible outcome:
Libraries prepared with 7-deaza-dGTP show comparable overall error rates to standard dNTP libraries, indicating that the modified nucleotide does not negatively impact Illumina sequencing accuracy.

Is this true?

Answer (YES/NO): YES